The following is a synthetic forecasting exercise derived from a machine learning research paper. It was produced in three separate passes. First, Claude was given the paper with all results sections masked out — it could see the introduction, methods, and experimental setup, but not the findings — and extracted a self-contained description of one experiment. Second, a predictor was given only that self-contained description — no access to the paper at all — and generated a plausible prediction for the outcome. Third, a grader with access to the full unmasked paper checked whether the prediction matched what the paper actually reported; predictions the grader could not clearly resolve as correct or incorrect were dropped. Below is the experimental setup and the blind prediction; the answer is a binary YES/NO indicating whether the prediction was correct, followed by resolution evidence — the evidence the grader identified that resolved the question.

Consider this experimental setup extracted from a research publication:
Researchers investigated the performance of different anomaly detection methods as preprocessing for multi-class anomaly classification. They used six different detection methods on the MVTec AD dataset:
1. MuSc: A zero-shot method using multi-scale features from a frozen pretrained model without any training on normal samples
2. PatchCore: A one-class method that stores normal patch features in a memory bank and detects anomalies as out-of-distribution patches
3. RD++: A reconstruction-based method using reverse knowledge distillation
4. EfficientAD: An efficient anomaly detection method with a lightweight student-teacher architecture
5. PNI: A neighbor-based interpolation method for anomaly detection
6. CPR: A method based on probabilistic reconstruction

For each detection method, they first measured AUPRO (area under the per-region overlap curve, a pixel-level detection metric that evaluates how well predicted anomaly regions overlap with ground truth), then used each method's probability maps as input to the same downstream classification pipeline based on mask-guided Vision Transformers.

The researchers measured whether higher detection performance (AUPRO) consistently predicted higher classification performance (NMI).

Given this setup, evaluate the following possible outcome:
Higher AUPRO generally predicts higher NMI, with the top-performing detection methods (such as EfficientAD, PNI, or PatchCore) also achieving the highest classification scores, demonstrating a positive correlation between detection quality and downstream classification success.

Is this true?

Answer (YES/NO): NO